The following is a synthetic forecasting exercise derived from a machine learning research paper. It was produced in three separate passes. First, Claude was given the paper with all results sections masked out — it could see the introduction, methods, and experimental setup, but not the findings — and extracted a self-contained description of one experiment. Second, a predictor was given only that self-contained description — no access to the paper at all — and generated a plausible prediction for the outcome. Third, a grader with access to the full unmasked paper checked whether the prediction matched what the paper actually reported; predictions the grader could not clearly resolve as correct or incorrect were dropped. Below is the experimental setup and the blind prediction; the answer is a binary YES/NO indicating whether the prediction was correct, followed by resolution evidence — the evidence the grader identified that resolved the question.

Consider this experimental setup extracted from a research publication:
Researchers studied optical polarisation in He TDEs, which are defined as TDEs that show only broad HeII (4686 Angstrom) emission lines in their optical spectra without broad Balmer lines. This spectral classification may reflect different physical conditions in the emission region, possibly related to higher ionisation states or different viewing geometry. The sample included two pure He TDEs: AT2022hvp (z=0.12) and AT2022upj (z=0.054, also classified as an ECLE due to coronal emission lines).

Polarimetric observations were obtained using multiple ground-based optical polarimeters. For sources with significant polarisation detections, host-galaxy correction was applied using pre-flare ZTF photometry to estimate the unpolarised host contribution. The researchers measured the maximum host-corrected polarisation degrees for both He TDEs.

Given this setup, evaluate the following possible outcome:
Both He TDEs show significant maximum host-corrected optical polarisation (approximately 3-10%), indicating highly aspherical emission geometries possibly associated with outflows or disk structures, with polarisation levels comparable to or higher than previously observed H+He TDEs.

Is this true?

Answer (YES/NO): YES